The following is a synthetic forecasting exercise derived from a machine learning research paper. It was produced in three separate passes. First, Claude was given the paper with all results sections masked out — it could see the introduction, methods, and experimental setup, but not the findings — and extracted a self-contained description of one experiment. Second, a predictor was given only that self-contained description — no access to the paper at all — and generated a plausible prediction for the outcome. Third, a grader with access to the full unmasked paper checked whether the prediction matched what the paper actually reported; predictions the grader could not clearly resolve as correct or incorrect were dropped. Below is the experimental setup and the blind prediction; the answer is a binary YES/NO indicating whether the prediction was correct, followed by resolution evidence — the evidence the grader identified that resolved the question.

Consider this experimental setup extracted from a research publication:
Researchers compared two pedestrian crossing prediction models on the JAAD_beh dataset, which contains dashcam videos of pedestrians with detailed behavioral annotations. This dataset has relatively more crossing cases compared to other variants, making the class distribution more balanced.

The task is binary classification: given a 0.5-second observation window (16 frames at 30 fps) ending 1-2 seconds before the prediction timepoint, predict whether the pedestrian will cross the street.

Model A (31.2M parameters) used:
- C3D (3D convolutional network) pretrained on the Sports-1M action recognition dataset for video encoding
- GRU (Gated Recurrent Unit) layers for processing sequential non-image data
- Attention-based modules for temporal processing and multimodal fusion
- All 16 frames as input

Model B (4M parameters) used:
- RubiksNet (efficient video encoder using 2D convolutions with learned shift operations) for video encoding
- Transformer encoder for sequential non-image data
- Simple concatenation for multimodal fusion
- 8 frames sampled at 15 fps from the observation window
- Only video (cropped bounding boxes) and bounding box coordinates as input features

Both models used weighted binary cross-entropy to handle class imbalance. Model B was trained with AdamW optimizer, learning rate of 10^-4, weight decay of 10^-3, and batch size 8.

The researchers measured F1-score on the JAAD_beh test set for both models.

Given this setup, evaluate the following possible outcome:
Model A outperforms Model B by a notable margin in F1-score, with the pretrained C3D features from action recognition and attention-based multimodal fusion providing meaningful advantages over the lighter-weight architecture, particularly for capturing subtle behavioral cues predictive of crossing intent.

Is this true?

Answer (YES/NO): NO